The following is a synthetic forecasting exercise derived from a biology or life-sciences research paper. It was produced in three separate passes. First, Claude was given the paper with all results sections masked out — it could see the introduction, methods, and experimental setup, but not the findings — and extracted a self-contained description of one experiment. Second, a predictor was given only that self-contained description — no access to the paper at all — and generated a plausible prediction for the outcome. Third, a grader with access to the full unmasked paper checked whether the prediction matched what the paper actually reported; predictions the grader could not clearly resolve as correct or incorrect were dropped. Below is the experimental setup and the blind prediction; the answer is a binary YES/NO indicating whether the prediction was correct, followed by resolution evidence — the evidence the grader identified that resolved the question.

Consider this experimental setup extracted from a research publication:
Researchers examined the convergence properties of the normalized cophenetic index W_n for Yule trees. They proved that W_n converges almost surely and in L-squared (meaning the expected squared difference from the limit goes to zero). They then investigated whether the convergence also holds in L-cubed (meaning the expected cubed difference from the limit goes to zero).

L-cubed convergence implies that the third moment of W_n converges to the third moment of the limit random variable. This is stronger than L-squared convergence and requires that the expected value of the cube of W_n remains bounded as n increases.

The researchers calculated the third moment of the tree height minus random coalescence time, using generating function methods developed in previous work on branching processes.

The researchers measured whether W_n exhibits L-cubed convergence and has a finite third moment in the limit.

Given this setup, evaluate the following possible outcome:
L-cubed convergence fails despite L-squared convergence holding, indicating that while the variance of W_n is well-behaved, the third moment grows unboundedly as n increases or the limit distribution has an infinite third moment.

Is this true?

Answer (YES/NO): NO